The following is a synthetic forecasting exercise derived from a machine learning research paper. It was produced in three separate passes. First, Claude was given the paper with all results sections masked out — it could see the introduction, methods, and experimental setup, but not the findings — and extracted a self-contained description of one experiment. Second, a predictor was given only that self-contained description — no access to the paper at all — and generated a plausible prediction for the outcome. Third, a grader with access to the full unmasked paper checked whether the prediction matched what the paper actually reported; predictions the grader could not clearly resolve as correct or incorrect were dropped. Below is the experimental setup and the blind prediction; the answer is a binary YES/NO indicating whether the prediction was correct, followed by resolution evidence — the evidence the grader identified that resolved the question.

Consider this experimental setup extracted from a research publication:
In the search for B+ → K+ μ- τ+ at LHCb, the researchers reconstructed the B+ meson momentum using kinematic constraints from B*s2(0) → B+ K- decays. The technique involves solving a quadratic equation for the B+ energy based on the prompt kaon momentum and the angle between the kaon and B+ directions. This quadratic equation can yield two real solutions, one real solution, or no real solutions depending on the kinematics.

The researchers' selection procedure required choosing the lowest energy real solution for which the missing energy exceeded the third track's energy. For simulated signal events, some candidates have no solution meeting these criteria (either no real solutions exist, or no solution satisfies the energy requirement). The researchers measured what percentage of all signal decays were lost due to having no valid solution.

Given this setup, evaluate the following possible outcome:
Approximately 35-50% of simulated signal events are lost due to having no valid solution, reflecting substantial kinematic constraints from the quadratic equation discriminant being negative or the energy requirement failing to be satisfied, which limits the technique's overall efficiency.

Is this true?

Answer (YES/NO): NO